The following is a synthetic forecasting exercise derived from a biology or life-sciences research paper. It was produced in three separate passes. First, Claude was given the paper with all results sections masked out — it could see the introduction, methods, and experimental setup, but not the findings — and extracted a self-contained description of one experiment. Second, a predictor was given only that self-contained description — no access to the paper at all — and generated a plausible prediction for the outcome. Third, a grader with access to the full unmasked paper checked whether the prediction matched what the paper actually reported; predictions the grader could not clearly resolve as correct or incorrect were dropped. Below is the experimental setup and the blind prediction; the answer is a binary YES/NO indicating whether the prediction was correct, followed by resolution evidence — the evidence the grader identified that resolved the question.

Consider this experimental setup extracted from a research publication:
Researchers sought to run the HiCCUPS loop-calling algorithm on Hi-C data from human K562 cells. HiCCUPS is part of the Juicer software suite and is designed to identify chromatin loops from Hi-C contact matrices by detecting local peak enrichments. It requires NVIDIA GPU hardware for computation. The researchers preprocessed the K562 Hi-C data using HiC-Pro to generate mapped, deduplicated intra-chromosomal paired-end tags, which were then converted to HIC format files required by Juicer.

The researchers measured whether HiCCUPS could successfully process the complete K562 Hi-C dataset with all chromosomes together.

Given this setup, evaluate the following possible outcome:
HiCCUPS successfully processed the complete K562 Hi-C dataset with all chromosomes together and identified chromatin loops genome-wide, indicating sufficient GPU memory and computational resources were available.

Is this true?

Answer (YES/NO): NO